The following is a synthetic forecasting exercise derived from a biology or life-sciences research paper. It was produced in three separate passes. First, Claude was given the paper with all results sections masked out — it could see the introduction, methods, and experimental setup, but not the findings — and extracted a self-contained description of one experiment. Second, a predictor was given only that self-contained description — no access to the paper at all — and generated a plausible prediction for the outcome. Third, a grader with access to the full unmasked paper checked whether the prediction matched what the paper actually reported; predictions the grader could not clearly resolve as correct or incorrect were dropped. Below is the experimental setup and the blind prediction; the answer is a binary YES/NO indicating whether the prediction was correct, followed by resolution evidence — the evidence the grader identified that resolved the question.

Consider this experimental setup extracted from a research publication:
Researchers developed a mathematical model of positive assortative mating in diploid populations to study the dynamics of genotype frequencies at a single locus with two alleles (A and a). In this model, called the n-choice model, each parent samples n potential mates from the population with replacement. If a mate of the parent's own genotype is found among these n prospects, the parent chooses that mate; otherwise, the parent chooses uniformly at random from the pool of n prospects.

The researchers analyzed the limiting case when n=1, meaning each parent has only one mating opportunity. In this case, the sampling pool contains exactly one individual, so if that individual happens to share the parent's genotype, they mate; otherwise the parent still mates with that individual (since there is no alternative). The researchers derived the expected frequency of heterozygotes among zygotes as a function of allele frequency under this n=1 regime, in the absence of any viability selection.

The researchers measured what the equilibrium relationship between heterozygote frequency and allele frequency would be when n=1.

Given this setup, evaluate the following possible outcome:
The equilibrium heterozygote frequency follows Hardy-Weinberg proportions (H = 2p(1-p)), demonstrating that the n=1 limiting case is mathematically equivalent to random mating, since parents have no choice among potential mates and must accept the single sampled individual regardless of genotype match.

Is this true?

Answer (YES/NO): YES